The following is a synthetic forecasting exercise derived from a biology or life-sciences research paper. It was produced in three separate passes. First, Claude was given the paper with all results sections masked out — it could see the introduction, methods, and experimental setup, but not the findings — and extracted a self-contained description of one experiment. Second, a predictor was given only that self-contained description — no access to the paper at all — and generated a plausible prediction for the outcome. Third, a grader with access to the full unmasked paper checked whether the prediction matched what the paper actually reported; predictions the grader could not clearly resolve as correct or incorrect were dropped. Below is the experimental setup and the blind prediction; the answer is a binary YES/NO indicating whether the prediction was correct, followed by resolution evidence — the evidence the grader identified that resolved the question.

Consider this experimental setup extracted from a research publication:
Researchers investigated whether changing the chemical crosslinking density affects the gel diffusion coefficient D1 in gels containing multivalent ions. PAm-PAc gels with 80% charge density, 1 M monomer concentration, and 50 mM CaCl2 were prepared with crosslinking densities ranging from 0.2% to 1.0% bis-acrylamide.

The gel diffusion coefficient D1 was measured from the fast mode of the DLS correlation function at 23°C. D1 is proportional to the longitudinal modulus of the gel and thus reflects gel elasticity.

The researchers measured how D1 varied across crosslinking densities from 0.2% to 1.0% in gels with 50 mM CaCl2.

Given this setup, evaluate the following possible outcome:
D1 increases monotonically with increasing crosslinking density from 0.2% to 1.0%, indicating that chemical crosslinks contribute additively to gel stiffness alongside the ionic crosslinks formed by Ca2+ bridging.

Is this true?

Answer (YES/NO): NO